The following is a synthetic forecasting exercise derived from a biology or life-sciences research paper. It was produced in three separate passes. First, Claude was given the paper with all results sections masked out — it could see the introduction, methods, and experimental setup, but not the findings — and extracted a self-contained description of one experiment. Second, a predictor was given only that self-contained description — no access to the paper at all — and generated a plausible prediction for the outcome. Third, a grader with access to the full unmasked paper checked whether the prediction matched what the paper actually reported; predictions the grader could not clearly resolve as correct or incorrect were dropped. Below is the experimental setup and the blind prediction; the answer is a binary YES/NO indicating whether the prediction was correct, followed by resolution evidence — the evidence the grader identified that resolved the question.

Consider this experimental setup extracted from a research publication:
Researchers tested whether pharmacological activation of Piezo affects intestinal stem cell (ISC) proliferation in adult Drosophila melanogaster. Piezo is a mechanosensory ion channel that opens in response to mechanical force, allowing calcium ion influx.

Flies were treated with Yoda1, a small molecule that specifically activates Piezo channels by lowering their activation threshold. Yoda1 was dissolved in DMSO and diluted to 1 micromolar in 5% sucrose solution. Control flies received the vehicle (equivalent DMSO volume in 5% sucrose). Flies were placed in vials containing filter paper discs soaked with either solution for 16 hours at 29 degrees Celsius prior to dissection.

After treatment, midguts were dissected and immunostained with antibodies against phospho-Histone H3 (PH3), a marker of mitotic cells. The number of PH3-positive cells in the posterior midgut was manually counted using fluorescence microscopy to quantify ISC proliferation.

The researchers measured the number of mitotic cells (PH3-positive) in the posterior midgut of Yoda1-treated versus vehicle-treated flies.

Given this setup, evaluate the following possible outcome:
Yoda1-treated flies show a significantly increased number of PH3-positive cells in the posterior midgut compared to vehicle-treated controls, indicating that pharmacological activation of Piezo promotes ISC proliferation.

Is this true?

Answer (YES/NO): YES